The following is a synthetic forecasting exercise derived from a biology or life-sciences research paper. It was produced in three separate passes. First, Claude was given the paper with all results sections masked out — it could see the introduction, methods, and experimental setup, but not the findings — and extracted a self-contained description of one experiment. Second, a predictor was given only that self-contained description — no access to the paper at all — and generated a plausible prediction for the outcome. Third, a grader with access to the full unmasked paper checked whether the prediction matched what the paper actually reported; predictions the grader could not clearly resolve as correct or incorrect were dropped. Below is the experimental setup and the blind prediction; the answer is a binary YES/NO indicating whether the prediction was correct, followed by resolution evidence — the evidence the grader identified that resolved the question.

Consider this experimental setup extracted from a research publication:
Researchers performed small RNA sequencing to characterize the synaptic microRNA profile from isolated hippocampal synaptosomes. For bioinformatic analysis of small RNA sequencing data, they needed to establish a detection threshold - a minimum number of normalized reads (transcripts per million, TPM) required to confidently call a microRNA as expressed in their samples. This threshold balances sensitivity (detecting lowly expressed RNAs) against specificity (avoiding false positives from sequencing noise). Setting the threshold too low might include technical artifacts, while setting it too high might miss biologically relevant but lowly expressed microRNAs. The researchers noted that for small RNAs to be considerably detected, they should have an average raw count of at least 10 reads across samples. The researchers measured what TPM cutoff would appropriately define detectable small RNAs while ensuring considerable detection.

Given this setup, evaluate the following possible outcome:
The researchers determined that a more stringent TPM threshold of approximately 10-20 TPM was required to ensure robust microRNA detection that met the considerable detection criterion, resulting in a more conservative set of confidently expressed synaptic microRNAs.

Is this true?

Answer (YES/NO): NO